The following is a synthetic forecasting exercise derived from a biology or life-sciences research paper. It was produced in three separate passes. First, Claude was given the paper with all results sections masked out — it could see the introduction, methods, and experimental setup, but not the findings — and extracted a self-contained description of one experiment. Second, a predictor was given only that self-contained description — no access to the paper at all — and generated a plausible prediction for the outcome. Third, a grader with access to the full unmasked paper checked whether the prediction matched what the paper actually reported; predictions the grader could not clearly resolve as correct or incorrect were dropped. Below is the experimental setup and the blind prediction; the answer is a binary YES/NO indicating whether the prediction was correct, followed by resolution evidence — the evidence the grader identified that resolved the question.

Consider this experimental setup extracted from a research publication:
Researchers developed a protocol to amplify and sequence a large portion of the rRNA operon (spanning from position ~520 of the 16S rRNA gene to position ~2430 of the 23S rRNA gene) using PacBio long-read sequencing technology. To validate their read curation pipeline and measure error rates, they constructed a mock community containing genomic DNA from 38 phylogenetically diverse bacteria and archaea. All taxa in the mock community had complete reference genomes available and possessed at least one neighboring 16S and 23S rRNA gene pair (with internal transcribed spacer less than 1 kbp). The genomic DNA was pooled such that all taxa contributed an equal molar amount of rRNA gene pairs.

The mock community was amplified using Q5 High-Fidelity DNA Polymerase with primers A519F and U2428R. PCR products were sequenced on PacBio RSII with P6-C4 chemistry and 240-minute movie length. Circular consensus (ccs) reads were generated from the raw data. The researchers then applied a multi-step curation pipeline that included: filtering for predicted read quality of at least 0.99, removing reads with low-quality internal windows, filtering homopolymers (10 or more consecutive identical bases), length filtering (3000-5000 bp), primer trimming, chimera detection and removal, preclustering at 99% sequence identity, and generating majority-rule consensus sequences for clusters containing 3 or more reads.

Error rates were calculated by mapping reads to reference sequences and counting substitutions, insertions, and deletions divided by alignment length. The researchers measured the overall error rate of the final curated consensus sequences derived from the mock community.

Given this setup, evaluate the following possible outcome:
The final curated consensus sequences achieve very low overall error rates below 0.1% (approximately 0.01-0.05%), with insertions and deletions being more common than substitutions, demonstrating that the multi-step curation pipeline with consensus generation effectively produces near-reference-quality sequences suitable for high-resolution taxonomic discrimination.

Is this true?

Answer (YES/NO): NO